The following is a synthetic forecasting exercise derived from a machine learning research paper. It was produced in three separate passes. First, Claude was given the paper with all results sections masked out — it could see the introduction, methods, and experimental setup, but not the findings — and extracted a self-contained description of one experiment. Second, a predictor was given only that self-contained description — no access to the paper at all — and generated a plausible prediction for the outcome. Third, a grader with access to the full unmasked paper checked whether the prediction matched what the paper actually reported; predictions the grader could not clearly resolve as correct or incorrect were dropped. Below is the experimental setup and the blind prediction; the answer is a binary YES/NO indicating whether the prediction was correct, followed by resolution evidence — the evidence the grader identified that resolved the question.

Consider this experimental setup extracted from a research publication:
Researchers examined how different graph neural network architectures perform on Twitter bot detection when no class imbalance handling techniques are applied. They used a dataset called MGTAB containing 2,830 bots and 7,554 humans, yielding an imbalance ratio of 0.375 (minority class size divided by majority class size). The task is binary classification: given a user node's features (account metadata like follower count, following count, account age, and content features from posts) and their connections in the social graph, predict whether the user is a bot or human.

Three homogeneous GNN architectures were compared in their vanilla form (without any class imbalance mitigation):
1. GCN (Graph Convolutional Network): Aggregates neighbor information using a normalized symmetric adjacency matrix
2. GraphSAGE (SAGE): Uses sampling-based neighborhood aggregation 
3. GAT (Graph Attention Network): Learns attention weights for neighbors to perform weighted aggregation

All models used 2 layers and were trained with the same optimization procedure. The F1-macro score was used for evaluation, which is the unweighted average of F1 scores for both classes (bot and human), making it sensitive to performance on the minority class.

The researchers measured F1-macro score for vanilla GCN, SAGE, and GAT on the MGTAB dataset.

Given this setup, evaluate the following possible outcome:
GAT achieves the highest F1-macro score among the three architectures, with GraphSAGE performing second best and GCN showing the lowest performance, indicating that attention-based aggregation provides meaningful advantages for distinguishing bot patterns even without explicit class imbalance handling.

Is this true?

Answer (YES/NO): NO